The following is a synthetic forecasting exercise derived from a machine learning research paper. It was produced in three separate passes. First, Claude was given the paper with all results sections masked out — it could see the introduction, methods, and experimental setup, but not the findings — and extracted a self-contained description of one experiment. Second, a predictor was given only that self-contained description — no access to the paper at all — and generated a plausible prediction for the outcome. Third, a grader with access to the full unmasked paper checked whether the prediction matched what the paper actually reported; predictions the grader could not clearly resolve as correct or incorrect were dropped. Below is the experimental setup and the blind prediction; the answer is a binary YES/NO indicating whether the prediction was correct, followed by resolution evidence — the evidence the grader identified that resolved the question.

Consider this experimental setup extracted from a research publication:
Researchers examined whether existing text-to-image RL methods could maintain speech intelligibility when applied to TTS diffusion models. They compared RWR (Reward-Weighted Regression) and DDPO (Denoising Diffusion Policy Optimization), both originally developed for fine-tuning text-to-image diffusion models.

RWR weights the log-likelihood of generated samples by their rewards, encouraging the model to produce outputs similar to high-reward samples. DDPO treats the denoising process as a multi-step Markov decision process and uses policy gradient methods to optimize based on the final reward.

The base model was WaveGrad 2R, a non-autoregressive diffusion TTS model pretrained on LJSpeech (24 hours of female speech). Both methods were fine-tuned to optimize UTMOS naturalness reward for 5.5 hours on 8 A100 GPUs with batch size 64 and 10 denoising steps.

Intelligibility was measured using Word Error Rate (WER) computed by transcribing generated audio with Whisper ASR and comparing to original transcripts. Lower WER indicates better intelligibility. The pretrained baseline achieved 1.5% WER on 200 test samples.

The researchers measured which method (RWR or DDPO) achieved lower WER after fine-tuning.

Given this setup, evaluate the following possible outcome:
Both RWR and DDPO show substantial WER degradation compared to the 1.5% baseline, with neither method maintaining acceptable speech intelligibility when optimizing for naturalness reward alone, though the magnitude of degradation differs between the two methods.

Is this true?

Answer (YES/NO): NO